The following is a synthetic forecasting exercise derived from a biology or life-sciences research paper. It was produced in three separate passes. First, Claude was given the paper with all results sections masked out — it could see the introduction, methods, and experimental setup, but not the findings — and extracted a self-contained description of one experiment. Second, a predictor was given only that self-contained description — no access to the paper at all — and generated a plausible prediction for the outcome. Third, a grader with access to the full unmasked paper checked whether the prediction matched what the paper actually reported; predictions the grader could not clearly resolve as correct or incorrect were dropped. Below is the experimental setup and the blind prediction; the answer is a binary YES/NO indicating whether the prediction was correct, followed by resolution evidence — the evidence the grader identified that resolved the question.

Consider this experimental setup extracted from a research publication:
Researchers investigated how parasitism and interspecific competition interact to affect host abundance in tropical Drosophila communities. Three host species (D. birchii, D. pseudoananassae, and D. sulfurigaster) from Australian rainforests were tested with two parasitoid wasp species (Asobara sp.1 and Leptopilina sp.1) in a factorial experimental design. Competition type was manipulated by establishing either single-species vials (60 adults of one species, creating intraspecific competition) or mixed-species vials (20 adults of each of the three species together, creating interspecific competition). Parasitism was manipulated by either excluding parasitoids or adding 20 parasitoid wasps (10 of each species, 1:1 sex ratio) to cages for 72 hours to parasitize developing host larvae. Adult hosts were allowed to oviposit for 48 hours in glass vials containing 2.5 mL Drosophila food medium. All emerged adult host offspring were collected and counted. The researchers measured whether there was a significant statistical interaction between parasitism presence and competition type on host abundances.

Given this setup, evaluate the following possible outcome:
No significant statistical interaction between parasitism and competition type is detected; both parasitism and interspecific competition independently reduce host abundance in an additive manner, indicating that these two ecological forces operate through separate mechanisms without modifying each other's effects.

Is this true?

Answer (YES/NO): NO